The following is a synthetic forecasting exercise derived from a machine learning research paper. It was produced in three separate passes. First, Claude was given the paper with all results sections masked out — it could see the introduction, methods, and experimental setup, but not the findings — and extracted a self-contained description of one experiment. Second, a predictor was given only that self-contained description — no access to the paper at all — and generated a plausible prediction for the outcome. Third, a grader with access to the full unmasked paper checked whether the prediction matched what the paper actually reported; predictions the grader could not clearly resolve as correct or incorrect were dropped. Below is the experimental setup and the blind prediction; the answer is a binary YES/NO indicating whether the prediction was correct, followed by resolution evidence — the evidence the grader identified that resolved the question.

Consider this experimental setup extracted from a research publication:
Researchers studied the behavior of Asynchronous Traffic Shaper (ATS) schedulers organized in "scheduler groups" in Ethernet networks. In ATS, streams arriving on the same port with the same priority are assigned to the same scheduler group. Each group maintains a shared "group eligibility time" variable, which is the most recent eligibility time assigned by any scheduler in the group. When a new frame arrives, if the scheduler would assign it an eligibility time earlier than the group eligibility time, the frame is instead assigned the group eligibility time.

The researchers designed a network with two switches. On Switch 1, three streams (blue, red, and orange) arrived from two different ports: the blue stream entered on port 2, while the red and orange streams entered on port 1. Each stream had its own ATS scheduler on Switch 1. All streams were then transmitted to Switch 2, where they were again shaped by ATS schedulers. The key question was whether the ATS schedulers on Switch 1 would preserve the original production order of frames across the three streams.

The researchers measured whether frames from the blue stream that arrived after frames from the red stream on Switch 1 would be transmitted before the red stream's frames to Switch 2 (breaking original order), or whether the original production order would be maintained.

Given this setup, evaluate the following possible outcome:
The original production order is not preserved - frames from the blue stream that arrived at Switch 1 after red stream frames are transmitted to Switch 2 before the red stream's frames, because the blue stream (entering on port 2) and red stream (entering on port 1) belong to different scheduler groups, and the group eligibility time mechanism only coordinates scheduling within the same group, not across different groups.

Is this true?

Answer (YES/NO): NO